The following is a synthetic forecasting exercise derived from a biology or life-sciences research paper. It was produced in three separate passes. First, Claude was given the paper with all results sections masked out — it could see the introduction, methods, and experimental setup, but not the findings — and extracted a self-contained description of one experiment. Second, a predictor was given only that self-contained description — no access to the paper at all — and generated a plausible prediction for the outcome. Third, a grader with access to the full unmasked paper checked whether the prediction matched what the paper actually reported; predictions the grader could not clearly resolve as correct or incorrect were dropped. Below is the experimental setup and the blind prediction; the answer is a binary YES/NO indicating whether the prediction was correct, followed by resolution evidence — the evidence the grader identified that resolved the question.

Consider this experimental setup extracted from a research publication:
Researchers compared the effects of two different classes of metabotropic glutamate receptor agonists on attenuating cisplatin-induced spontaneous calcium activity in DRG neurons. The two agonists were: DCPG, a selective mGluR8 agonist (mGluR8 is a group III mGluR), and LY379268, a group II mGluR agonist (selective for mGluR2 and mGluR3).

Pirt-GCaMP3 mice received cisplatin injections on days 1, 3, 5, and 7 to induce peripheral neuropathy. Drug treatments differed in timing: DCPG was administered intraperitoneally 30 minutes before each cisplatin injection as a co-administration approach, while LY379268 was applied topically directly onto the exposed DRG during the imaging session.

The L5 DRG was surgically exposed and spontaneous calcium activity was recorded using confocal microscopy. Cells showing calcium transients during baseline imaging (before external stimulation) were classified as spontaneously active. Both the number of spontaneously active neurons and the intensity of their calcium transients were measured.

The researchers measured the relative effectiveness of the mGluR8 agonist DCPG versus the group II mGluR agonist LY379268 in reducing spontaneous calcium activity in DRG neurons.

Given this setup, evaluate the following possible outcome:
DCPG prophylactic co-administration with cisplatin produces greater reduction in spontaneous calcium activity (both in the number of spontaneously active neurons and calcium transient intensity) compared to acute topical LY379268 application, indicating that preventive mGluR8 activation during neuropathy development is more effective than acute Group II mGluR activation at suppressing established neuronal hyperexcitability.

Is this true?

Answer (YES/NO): NO